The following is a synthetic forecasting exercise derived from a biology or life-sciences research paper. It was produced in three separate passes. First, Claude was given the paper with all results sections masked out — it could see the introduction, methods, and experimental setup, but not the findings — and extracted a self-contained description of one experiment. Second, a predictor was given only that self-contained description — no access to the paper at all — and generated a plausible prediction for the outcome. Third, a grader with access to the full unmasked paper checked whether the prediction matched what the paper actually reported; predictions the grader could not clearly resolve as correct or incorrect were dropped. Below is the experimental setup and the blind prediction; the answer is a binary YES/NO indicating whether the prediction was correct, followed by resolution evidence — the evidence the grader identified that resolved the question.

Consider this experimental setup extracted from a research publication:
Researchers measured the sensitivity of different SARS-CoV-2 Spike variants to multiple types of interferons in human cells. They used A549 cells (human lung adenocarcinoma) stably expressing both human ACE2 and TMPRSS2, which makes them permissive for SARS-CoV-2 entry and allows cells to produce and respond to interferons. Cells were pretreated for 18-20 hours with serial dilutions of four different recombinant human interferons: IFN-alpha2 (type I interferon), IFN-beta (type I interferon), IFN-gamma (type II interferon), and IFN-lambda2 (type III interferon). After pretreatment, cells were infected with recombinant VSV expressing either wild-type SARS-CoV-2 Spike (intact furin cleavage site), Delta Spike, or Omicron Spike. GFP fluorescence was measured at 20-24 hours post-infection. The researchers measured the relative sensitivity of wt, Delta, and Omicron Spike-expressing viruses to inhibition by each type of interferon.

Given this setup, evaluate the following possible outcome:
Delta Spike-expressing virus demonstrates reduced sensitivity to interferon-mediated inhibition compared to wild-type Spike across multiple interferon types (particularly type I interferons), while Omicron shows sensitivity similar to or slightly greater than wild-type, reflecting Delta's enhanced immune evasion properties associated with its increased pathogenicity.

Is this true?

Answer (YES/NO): NO